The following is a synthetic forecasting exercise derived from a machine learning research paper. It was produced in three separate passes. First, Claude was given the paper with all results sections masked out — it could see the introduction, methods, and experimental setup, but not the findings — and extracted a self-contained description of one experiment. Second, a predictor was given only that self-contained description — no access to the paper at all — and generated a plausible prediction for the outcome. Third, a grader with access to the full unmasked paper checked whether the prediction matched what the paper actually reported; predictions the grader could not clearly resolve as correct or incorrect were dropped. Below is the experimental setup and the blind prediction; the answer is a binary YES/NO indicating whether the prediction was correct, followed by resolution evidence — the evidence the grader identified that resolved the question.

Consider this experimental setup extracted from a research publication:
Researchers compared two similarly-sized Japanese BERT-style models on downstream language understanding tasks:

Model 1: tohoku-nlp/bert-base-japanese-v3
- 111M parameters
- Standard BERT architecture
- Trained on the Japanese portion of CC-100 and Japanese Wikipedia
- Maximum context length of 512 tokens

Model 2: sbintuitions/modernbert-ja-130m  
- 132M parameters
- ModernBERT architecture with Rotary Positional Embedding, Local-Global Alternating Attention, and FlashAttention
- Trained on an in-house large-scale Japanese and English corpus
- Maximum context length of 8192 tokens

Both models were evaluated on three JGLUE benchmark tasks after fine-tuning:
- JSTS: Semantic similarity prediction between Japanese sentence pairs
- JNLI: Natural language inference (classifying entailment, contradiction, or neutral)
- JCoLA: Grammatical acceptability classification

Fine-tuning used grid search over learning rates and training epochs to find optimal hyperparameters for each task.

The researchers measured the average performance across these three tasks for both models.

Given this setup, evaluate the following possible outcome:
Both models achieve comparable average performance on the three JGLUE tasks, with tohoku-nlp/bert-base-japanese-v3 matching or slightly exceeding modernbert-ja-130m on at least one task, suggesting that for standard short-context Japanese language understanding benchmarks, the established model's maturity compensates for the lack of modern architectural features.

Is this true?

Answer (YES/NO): YES